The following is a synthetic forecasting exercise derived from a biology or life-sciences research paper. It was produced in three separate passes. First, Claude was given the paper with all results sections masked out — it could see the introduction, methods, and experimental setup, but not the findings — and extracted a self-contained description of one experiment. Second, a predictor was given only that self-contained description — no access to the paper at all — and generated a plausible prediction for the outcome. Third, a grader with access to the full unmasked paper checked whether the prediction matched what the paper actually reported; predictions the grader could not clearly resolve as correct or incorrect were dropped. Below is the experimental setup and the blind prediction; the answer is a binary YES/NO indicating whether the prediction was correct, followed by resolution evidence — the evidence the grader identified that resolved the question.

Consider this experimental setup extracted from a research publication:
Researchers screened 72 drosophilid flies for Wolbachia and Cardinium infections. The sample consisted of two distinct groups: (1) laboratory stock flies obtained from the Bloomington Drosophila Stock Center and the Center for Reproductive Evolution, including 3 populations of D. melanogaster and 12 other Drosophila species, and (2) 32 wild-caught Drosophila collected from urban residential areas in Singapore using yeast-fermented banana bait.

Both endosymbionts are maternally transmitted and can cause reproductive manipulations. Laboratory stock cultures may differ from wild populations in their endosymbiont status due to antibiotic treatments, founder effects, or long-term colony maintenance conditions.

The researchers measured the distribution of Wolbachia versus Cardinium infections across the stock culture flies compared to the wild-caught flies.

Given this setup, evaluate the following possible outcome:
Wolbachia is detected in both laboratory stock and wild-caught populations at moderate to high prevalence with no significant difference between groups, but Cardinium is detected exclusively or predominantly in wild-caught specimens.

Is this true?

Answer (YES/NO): NO